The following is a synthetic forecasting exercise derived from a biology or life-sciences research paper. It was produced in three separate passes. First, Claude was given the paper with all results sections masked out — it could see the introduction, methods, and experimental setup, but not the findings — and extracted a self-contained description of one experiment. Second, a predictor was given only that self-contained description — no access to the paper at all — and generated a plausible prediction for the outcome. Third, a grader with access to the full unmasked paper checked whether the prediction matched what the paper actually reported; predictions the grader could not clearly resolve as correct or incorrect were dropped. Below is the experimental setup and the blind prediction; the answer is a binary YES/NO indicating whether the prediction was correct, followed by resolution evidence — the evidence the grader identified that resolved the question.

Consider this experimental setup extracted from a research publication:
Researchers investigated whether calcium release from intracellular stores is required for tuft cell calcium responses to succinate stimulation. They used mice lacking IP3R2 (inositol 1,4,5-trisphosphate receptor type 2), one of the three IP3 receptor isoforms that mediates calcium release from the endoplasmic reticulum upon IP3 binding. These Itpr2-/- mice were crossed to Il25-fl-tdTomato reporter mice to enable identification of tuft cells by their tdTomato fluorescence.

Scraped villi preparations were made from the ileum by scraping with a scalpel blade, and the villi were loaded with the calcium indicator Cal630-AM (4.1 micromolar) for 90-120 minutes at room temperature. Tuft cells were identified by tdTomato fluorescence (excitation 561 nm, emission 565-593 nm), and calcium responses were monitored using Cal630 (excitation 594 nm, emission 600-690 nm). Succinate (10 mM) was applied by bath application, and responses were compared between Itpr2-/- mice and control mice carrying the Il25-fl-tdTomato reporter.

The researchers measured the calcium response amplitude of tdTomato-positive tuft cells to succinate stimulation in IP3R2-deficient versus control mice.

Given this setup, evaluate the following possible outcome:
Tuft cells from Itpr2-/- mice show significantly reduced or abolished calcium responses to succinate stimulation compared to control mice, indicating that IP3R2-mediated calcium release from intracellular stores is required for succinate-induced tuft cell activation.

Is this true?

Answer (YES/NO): YES